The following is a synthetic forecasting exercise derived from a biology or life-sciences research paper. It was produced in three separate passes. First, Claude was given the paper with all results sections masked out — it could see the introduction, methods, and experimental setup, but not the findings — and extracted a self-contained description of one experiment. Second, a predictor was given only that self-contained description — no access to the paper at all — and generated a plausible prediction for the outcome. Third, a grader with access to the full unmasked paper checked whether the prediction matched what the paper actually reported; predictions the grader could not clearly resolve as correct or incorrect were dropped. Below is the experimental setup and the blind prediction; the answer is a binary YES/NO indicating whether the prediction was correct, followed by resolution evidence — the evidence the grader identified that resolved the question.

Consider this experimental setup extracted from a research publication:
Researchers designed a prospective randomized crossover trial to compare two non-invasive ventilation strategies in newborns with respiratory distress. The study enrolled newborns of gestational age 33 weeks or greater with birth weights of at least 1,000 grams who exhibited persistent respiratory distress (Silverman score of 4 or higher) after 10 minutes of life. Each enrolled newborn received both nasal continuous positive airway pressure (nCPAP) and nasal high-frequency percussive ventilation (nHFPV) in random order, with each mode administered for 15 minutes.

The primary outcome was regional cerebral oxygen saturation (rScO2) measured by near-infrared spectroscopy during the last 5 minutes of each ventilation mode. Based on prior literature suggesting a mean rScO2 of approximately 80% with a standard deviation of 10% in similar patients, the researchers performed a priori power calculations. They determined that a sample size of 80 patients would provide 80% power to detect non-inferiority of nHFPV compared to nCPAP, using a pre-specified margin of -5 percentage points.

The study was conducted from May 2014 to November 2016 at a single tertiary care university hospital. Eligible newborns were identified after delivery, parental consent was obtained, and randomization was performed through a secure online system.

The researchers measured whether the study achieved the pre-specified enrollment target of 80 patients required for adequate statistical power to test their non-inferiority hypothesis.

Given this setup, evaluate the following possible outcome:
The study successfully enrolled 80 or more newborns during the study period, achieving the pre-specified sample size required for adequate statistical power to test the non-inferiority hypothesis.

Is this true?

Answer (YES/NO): NO